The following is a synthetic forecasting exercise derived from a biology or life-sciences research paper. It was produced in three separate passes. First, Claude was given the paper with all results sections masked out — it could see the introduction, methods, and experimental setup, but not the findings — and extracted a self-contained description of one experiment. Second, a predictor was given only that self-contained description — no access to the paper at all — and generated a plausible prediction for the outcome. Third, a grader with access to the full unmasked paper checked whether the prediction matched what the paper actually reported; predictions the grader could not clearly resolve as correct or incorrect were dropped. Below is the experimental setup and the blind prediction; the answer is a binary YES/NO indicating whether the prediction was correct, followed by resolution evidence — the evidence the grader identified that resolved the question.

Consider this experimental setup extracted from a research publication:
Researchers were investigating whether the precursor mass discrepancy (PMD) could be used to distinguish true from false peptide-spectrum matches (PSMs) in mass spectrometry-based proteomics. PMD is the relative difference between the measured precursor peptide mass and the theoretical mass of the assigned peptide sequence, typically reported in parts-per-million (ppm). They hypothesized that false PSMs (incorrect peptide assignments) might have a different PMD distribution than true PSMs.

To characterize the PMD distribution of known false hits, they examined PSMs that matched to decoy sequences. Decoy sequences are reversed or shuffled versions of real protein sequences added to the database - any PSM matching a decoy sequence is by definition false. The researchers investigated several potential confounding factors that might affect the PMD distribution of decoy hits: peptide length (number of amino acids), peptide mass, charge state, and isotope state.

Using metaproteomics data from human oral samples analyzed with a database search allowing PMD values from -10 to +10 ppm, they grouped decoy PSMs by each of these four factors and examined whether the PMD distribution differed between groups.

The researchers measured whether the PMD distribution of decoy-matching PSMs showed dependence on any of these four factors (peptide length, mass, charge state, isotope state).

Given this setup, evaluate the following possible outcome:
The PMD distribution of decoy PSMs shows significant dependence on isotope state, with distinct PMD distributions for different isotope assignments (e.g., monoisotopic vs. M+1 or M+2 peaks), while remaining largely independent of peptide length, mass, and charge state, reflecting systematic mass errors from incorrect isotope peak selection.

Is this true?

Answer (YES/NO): NO